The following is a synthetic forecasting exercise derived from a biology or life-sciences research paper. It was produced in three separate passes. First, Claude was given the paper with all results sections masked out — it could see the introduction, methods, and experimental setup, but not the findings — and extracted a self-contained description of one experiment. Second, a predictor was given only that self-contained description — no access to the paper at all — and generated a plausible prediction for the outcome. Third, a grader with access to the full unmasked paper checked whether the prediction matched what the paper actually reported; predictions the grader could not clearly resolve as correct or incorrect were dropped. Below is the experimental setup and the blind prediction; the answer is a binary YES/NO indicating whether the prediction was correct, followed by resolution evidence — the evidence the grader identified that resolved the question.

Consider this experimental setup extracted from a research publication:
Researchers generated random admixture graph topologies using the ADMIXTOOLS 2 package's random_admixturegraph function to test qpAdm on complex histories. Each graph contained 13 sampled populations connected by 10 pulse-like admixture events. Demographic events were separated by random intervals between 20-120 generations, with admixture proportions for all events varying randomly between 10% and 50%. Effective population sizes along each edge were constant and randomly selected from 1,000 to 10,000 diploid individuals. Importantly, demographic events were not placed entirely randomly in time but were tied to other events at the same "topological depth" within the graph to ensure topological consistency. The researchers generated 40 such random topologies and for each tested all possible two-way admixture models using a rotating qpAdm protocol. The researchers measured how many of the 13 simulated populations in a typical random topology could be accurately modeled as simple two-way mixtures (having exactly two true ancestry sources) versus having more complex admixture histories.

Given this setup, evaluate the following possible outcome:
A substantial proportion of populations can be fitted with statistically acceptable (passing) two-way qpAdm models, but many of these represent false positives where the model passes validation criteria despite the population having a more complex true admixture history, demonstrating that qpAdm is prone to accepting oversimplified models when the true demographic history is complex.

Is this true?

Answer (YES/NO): NO